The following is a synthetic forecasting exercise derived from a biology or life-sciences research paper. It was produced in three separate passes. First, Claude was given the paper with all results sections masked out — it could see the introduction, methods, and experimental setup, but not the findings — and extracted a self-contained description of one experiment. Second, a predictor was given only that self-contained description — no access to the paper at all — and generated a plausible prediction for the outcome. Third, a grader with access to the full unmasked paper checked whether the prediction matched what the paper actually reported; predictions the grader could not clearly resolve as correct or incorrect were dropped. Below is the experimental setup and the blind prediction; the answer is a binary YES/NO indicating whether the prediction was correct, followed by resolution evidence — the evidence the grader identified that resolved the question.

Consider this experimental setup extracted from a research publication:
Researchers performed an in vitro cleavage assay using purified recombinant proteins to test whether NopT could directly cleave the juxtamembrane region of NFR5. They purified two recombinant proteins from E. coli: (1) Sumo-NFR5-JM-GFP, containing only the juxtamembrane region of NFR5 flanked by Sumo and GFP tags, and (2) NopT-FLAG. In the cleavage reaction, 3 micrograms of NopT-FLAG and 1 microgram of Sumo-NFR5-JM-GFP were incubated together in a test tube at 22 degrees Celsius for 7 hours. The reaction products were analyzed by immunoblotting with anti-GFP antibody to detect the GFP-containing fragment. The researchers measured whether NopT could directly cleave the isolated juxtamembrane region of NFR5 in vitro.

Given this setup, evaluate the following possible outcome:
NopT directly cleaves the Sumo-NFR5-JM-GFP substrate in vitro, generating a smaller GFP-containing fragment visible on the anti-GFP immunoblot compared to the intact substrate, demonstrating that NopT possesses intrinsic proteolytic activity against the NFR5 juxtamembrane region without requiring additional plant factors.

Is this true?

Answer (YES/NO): YES